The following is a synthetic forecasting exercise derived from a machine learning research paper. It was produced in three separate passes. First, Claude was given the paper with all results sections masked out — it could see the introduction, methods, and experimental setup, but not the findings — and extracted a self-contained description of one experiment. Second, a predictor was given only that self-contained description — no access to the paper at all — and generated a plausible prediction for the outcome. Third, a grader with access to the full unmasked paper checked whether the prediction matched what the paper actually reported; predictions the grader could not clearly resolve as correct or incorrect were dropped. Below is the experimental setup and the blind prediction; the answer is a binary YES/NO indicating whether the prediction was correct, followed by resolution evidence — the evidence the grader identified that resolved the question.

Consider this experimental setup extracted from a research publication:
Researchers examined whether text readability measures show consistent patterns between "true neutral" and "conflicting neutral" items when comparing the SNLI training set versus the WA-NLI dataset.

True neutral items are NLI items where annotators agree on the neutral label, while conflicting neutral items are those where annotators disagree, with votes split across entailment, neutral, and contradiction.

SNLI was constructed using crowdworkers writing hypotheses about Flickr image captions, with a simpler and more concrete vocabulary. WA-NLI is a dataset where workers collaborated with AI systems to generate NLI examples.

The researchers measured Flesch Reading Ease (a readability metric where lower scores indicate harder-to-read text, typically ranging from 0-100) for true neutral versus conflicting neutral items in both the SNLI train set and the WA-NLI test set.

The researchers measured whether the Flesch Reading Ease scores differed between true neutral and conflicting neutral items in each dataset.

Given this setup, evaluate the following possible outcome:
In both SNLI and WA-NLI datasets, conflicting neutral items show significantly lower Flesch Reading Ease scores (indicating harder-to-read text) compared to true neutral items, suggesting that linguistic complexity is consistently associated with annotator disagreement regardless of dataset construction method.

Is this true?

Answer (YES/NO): NO